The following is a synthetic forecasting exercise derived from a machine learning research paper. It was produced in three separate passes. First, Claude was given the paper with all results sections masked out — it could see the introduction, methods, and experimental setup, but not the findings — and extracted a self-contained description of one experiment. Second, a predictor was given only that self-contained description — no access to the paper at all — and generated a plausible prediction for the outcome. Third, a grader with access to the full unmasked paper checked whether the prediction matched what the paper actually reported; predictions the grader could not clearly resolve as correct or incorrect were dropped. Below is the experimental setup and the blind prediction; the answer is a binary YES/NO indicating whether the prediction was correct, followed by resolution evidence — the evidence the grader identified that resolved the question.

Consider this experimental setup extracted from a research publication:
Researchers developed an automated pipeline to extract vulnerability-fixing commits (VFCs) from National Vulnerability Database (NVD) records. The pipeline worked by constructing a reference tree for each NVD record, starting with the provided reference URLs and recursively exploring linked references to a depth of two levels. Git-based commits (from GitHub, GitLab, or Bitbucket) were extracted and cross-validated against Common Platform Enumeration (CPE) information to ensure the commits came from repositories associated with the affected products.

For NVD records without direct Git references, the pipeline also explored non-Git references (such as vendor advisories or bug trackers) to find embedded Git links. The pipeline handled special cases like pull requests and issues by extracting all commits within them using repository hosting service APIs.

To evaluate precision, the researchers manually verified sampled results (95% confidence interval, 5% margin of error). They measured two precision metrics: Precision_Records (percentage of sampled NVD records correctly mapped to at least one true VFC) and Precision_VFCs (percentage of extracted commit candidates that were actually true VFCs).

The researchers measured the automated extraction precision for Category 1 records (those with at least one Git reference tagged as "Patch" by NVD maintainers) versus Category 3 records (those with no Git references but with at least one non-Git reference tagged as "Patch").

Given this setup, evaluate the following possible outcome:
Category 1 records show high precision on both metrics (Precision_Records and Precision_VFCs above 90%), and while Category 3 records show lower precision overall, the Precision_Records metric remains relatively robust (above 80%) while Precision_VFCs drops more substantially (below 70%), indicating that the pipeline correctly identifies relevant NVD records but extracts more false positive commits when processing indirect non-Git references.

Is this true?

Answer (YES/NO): NO